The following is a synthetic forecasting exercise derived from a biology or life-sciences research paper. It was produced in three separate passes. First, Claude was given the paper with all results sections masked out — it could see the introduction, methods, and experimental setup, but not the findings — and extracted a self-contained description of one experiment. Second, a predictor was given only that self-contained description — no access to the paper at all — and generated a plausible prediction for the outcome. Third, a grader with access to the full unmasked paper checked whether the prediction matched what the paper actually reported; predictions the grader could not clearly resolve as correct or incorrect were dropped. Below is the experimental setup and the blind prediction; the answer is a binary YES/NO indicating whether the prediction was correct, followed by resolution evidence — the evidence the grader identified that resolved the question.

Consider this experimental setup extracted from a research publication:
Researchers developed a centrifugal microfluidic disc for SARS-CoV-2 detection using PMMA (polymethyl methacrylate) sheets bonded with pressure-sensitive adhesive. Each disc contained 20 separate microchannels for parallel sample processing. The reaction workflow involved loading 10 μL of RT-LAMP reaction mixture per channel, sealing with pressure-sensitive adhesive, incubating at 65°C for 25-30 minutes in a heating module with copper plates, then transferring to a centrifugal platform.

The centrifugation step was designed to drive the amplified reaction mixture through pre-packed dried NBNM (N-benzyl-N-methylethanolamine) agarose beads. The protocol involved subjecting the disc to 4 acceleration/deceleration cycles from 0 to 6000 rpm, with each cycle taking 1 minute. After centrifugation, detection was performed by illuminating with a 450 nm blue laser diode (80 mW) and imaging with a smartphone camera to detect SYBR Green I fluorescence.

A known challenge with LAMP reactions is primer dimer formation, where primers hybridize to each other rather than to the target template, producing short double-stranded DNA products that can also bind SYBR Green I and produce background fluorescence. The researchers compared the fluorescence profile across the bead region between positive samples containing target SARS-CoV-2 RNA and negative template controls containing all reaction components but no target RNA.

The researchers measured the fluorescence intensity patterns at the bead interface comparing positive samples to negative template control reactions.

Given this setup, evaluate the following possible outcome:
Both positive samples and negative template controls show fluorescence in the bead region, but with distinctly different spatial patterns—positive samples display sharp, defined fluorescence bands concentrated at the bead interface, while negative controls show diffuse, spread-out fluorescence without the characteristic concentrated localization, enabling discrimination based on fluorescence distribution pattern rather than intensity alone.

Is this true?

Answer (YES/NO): NO